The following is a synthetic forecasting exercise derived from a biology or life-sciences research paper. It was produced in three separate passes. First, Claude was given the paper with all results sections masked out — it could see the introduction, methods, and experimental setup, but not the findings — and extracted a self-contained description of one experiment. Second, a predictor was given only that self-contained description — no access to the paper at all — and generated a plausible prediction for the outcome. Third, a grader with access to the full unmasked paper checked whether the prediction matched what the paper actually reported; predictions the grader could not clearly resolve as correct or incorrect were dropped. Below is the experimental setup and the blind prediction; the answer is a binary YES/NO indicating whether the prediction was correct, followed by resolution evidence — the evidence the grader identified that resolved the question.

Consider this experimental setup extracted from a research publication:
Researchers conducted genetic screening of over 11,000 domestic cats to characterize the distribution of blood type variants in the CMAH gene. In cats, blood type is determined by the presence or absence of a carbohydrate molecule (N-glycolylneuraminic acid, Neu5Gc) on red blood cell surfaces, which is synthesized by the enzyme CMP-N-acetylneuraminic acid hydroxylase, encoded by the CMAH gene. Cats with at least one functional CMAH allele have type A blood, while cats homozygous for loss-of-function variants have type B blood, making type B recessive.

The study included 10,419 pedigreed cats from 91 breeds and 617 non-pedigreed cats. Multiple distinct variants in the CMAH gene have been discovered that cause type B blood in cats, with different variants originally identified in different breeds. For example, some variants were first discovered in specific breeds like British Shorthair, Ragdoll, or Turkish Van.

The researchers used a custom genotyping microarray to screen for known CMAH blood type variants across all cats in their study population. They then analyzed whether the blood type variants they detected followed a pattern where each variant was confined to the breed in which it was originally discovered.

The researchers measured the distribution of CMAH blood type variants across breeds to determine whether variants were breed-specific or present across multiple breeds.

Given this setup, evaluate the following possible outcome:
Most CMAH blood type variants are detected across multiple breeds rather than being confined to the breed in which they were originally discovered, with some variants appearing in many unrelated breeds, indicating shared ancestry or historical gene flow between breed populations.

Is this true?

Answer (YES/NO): YES